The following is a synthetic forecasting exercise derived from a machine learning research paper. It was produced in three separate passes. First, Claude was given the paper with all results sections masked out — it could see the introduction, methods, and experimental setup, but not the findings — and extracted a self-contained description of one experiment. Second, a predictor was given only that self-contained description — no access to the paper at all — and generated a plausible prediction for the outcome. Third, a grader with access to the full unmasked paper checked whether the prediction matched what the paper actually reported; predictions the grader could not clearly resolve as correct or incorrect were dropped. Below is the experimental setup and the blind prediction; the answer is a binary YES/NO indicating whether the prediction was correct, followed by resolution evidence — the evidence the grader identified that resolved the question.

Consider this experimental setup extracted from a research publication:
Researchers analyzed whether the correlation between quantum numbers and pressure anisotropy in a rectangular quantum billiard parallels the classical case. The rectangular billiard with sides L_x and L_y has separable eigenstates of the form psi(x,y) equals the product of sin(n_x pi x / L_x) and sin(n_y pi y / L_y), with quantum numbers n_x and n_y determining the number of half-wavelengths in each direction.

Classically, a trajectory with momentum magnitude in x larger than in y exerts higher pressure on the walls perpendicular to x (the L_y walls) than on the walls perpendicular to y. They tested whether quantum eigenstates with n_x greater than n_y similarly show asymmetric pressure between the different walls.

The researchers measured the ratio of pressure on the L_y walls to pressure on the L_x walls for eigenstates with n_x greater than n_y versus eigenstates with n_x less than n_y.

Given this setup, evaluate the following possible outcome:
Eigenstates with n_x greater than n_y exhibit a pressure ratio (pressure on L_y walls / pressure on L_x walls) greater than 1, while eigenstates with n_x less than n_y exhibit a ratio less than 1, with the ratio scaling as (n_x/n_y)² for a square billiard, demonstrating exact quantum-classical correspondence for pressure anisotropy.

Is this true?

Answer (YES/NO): YES